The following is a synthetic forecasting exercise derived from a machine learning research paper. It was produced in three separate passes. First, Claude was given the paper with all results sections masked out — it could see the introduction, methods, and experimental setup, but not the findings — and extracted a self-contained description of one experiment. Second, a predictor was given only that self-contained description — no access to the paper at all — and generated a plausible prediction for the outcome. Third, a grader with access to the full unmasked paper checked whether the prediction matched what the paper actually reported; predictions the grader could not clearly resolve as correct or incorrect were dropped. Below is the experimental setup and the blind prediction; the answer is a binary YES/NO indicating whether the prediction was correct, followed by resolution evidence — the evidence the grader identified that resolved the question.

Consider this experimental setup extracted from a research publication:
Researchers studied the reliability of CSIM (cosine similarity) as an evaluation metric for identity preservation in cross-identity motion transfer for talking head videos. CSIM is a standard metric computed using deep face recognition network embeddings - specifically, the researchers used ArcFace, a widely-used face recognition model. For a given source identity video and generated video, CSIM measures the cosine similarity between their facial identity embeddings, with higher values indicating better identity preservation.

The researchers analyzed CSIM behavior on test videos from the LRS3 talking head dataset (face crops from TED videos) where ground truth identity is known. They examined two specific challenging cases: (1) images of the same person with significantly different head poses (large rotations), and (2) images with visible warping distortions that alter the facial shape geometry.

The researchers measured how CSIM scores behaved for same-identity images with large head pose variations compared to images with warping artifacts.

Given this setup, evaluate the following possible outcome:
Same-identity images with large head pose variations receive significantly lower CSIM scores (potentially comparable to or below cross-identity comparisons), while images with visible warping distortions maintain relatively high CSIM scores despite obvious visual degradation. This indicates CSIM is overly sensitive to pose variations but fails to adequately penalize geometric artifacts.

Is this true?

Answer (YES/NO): YES